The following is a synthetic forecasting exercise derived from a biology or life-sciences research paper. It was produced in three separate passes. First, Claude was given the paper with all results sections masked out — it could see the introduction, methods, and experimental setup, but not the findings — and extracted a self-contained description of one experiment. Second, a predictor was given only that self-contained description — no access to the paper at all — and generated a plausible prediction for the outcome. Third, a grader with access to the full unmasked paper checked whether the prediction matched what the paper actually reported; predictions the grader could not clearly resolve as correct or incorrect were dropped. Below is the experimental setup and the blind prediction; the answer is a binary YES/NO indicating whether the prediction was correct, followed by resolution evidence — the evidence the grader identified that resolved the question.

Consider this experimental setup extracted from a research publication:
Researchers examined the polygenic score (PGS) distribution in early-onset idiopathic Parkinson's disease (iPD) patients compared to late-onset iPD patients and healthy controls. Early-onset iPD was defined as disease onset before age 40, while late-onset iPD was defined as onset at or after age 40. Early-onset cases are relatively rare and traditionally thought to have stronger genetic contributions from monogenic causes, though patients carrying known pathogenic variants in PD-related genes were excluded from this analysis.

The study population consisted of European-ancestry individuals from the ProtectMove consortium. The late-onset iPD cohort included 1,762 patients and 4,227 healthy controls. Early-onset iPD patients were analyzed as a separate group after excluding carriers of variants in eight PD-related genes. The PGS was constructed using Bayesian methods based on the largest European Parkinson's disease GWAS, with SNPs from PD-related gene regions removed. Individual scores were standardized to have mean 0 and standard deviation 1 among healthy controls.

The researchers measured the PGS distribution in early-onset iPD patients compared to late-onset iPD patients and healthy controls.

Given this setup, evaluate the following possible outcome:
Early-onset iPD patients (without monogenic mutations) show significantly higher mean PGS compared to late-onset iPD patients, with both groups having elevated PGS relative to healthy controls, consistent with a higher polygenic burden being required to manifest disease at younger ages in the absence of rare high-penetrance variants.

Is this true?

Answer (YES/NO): YES